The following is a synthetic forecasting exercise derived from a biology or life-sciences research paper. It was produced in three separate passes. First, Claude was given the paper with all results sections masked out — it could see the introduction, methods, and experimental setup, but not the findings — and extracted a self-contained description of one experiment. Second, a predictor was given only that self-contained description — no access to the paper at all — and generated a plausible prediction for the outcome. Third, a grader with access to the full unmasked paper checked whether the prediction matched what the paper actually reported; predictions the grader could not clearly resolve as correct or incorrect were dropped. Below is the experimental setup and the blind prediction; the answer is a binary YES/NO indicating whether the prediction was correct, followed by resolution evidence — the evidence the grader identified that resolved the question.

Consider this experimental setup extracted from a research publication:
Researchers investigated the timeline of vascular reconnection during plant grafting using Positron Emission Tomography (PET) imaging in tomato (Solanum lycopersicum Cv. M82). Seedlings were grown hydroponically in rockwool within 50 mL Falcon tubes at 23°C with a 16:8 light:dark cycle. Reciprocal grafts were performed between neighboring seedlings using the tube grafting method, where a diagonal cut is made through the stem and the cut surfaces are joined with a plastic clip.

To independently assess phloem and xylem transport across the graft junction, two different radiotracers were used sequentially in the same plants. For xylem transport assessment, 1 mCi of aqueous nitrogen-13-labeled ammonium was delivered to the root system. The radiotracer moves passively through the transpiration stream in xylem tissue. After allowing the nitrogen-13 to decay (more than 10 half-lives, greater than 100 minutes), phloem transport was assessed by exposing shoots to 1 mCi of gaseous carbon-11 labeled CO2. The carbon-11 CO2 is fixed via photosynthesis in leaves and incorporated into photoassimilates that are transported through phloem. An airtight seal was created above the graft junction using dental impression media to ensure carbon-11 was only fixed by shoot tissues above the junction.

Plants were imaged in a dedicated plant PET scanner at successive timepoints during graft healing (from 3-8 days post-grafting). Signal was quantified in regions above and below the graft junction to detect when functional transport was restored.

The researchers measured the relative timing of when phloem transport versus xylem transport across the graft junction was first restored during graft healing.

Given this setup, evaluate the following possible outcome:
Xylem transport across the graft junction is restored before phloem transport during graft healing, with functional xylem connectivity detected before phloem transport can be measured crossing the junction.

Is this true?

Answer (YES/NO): NO